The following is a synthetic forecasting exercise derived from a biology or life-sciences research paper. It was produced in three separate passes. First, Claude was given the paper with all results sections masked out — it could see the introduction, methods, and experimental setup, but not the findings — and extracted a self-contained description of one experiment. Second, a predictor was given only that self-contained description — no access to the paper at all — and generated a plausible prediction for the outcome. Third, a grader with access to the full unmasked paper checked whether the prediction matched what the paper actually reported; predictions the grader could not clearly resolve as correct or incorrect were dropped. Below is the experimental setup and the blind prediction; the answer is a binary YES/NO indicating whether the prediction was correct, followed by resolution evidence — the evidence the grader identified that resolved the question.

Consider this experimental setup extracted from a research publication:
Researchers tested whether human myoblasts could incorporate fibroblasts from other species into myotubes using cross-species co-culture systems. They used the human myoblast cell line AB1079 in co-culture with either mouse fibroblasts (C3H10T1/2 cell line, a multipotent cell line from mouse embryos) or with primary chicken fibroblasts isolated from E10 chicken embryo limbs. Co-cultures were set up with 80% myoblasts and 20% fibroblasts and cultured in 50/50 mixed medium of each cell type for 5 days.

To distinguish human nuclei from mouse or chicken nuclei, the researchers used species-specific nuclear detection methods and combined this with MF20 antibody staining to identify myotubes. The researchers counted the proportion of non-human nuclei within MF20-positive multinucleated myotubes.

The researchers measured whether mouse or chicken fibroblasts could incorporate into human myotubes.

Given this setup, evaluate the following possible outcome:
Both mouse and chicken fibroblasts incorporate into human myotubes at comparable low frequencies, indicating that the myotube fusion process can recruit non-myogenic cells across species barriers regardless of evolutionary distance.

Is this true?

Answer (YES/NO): NO